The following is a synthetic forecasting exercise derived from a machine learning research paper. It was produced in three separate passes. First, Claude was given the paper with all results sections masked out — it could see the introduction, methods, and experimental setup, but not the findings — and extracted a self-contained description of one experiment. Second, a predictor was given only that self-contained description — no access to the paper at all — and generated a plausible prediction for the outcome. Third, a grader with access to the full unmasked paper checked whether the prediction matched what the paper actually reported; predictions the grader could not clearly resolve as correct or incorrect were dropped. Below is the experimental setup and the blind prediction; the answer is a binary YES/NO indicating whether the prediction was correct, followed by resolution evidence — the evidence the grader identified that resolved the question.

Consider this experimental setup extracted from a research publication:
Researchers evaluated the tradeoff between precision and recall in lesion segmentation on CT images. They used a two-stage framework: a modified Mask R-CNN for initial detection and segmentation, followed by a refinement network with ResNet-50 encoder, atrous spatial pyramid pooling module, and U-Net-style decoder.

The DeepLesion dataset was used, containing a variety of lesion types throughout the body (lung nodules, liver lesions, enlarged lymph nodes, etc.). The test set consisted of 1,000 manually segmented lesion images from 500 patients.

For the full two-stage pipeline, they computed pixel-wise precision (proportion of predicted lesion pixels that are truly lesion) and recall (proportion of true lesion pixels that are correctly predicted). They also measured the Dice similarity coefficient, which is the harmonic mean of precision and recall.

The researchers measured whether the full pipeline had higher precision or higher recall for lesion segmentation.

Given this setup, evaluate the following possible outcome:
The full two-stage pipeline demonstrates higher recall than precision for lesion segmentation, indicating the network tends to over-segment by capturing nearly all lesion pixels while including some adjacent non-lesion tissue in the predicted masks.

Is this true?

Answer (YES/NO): YES